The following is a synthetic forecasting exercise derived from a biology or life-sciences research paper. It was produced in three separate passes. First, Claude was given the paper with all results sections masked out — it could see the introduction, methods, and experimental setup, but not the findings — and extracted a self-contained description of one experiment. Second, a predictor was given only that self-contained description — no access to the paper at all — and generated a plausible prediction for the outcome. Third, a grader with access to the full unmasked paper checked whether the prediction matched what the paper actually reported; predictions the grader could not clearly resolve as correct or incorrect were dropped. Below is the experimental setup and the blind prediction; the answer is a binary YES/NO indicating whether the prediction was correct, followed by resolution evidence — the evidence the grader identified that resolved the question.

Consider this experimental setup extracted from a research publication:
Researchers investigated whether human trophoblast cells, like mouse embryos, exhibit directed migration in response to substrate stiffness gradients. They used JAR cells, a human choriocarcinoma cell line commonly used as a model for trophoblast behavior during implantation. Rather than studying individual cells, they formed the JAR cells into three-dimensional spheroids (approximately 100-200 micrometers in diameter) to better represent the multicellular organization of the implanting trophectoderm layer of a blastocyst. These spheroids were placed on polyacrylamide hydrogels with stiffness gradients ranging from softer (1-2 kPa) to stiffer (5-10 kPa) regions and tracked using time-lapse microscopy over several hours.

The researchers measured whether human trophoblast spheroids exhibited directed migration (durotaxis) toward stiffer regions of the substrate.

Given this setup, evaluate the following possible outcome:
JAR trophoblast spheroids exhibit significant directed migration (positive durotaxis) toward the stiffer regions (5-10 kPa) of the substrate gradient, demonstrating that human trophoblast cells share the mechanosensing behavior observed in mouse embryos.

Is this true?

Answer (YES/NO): YES